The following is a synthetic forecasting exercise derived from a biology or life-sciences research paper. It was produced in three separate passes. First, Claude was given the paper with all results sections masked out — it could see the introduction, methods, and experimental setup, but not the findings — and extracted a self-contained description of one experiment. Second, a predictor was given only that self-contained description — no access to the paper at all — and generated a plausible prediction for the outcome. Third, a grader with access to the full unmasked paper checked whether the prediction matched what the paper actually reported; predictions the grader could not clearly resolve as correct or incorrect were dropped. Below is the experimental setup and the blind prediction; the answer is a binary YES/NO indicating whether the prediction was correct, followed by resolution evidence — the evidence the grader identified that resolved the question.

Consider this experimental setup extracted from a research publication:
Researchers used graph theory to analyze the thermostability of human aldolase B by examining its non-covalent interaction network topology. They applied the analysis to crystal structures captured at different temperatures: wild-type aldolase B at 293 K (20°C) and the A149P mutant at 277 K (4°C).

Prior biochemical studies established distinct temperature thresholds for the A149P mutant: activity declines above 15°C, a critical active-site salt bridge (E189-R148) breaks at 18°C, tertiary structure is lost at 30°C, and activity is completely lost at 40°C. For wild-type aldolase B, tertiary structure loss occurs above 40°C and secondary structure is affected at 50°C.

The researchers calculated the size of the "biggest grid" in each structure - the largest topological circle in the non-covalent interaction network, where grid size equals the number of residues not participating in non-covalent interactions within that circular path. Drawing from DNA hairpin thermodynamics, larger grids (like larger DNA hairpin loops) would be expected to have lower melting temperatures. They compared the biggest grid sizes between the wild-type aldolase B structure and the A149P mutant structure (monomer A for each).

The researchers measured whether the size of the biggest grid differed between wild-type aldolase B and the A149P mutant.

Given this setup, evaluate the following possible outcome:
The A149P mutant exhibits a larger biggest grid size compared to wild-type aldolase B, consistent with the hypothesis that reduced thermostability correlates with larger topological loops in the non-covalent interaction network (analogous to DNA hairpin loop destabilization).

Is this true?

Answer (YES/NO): YES